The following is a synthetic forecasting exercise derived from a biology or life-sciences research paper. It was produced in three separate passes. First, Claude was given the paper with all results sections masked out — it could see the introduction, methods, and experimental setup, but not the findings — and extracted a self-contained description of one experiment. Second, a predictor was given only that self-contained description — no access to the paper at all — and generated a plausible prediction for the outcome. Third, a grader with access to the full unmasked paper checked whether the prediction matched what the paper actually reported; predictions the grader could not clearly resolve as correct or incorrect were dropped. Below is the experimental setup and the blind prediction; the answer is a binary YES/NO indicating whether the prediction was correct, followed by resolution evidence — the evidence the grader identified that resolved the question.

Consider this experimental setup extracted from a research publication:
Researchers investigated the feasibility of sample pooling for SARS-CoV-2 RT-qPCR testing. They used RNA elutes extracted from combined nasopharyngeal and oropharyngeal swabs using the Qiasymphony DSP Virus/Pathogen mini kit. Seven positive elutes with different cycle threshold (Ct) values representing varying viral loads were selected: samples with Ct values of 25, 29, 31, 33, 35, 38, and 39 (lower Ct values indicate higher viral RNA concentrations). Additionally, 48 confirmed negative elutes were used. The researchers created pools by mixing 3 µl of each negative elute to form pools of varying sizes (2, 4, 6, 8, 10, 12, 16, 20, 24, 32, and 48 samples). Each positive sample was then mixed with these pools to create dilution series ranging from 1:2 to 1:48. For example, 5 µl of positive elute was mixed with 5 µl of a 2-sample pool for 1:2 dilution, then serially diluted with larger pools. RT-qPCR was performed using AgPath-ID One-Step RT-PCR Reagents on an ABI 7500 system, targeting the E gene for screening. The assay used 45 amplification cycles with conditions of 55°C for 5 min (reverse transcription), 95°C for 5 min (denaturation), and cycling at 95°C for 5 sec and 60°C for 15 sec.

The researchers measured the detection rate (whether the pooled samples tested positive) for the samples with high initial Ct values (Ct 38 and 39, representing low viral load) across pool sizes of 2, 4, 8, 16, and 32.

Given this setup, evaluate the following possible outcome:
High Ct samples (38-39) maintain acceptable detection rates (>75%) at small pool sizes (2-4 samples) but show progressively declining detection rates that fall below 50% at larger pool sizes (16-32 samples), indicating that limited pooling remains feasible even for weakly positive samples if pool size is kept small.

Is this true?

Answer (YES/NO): NO